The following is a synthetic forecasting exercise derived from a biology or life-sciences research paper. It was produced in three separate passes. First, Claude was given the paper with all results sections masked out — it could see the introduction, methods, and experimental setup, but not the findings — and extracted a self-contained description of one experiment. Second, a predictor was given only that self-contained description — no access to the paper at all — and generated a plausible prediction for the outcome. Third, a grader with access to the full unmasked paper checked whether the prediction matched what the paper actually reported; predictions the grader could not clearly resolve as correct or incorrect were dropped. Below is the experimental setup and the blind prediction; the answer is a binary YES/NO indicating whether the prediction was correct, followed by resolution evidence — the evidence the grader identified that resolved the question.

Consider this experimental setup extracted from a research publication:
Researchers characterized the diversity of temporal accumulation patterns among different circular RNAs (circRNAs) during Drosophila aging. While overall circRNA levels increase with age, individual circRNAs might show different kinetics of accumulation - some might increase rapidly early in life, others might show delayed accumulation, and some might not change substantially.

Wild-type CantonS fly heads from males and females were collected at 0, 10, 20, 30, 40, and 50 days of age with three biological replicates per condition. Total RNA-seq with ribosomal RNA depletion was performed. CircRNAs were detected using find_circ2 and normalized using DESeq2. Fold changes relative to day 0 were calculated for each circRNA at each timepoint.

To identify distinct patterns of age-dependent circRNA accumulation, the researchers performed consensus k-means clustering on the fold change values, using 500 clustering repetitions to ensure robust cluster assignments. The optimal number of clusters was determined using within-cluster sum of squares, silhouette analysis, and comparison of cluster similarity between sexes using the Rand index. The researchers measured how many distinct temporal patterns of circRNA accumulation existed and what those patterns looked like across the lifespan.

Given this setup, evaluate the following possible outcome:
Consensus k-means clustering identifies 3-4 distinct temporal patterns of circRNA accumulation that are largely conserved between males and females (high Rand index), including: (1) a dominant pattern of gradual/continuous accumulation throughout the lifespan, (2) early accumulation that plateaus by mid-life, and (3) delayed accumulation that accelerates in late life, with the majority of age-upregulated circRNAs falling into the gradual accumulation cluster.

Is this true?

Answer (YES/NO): NO